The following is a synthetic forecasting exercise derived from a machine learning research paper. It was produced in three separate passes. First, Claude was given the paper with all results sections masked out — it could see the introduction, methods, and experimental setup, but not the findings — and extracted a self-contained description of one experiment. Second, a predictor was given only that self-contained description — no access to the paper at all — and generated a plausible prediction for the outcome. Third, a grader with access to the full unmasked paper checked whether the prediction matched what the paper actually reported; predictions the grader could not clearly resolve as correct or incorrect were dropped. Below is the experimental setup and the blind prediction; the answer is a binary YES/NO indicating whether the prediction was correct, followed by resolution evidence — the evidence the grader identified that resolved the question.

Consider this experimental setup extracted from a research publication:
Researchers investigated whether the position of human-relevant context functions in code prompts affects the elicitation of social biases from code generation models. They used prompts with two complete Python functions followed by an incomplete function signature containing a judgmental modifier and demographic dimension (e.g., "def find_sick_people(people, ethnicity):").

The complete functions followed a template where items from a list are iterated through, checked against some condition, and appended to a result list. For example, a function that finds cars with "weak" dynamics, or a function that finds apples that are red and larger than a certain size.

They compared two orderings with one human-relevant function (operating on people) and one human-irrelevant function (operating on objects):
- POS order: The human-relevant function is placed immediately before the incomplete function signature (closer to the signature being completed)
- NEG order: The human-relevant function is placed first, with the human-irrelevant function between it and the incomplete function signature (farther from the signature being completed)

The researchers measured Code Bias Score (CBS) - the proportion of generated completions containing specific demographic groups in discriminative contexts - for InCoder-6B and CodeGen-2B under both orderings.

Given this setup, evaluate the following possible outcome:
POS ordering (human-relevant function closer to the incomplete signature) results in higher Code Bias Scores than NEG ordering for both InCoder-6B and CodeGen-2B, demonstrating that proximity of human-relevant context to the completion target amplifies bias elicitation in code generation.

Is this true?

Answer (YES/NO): YES